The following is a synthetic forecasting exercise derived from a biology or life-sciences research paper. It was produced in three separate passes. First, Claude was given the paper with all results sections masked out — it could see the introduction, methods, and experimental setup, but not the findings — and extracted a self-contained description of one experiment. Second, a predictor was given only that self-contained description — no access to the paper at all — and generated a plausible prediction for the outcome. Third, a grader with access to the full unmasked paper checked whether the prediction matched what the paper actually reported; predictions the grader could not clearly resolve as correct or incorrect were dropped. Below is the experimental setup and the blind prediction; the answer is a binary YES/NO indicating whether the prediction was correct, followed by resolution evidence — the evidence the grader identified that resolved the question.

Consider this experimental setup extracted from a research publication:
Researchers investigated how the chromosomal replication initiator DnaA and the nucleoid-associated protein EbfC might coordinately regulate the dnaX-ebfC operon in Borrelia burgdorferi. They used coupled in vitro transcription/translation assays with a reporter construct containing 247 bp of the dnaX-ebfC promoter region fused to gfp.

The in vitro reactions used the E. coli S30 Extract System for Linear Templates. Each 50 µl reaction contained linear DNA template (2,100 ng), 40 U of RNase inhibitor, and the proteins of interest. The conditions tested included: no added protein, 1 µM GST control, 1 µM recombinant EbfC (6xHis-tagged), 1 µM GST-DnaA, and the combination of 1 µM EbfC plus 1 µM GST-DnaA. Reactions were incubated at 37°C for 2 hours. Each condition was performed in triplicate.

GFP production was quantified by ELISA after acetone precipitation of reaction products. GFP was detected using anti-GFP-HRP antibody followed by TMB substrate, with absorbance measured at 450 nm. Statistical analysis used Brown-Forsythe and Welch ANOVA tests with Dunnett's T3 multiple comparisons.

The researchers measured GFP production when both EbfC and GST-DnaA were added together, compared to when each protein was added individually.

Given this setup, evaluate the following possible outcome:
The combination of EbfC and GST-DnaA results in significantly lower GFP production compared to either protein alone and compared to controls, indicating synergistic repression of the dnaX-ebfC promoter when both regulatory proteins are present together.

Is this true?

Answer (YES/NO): NO